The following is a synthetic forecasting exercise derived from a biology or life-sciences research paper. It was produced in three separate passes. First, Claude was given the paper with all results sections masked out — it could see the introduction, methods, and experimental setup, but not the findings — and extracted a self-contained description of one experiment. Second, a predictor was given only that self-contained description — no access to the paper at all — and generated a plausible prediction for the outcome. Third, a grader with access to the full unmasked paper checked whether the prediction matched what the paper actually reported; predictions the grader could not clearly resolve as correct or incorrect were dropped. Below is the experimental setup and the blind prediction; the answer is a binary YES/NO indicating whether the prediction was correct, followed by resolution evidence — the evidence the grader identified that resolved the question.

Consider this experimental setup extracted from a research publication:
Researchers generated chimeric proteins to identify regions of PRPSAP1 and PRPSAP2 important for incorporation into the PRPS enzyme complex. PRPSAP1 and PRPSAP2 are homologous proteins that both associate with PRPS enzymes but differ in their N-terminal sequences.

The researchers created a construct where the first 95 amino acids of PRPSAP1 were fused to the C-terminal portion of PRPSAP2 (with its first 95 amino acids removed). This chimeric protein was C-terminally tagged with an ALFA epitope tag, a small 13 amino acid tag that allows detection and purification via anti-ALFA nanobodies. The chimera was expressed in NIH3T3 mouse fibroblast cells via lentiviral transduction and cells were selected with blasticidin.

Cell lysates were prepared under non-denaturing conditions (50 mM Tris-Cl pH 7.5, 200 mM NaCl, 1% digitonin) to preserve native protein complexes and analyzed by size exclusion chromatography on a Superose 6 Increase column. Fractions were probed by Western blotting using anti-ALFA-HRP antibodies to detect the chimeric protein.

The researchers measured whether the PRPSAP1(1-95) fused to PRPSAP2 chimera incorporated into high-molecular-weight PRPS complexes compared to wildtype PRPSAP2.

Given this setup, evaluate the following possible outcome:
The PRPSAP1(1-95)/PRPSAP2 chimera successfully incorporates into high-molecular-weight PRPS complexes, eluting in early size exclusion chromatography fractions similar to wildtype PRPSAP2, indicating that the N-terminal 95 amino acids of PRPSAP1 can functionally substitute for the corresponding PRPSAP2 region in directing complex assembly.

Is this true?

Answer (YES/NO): NO